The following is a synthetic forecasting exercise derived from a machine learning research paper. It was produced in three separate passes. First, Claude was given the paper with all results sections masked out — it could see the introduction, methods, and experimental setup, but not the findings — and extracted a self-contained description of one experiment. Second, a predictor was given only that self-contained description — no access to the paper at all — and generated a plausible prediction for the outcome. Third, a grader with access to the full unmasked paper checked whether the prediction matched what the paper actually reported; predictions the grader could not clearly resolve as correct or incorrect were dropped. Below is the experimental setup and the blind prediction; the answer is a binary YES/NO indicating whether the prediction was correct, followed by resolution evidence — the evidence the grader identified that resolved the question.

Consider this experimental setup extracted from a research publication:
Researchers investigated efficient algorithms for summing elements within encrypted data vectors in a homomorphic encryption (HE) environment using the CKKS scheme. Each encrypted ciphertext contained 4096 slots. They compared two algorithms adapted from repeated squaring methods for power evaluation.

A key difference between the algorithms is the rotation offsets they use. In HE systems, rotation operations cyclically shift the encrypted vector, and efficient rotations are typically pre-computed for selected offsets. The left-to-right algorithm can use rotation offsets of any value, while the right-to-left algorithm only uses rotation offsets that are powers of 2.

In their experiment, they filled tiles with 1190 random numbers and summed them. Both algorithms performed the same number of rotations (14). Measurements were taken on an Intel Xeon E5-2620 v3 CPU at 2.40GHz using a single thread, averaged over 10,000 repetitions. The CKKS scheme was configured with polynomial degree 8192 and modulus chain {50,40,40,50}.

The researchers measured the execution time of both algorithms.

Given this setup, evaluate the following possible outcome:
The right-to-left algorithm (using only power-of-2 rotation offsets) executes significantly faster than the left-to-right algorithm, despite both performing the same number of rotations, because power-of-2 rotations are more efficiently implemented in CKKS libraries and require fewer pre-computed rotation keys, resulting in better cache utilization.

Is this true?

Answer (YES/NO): YES